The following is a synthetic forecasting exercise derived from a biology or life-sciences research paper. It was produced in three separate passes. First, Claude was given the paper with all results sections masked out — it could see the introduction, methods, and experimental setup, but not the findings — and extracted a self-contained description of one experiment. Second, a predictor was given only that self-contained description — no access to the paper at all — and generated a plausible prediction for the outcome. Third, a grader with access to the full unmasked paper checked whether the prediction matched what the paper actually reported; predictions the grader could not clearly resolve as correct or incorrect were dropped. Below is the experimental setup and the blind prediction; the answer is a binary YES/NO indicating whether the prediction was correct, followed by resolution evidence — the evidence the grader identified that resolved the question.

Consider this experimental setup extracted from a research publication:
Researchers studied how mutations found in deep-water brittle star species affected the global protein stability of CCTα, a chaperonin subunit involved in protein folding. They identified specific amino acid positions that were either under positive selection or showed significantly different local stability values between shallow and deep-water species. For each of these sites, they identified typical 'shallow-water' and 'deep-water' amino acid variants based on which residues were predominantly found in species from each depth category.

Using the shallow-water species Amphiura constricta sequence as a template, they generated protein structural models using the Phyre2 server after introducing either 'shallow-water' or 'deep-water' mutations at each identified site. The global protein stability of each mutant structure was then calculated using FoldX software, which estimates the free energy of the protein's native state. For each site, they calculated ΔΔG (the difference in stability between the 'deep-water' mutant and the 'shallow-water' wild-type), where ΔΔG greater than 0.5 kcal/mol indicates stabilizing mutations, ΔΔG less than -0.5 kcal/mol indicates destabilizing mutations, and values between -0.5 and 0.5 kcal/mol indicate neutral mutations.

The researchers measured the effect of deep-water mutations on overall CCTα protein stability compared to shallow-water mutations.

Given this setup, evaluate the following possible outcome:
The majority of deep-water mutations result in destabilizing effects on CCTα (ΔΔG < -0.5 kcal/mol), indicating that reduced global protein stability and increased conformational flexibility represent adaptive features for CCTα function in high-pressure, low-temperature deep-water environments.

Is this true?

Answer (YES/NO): NO